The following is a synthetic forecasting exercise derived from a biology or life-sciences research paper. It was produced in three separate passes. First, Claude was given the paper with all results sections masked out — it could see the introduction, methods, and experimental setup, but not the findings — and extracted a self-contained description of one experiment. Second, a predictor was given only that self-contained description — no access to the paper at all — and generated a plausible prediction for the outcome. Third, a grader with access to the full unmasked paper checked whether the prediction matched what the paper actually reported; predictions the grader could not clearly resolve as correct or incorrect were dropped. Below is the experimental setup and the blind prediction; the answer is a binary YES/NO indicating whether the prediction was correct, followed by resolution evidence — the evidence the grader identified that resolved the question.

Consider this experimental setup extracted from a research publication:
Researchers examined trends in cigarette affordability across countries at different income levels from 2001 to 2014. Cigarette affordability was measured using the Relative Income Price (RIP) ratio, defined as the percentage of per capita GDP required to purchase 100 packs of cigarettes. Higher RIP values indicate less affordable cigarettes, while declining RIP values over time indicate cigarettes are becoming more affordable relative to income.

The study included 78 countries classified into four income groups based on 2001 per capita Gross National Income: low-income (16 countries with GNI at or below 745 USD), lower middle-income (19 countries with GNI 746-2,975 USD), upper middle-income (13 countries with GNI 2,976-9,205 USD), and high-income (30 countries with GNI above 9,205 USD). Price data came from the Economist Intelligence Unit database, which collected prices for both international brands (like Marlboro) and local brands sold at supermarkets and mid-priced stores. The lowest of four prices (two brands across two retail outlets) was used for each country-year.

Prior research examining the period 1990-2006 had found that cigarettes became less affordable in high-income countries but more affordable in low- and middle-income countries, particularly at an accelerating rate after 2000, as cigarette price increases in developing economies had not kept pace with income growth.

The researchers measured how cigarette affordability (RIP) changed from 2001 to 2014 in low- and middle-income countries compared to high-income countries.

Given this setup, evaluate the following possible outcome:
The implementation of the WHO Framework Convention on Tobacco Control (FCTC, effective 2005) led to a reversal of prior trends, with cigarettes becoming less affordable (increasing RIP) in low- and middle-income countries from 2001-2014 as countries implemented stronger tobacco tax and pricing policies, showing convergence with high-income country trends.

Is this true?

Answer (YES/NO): NO